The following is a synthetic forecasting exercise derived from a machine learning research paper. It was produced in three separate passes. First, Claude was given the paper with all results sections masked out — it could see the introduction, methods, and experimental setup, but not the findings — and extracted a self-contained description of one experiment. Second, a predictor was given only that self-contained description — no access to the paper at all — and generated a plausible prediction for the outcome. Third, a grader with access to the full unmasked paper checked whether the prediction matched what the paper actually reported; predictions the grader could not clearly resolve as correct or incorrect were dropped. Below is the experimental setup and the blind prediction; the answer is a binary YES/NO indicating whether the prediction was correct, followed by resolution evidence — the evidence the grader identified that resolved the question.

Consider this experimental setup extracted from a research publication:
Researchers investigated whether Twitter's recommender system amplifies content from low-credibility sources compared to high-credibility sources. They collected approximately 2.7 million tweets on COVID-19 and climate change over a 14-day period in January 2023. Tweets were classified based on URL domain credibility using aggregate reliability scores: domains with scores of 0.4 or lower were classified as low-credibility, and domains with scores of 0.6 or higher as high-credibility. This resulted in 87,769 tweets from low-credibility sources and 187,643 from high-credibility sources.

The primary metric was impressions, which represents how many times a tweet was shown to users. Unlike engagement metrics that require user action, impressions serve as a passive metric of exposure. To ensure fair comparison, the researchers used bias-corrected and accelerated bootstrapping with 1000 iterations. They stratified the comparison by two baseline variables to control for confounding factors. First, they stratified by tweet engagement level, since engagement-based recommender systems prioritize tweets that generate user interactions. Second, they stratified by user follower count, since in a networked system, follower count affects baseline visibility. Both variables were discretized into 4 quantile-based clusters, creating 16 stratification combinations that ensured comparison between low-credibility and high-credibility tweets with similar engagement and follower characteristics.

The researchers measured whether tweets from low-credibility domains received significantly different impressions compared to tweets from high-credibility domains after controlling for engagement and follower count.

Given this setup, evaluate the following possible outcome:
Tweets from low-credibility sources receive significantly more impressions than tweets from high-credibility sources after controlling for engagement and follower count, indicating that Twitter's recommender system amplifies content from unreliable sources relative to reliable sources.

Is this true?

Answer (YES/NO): YES